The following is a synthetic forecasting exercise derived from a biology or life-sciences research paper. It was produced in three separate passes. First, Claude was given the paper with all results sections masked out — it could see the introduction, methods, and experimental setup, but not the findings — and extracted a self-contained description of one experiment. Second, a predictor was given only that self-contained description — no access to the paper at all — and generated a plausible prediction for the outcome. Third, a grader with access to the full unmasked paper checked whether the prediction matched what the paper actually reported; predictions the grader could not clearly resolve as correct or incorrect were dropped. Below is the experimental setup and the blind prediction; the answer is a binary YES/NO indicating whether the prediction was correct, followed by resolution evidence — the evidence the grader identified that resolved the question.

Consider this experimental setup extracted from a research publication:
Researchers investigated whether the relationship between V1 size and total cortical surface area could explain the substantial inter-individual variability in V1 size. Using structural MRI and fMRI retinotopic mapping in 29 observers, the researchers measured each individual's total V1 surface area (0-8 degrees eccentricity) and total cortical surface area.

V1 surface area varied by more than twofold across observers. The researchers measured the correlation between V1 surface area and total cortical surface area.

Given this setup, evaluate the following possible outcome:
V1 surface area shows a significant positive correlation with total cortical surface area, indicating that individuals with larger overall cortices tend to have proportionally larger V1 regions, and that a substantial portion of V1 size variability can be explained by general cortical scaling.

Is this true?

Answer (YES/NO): NO